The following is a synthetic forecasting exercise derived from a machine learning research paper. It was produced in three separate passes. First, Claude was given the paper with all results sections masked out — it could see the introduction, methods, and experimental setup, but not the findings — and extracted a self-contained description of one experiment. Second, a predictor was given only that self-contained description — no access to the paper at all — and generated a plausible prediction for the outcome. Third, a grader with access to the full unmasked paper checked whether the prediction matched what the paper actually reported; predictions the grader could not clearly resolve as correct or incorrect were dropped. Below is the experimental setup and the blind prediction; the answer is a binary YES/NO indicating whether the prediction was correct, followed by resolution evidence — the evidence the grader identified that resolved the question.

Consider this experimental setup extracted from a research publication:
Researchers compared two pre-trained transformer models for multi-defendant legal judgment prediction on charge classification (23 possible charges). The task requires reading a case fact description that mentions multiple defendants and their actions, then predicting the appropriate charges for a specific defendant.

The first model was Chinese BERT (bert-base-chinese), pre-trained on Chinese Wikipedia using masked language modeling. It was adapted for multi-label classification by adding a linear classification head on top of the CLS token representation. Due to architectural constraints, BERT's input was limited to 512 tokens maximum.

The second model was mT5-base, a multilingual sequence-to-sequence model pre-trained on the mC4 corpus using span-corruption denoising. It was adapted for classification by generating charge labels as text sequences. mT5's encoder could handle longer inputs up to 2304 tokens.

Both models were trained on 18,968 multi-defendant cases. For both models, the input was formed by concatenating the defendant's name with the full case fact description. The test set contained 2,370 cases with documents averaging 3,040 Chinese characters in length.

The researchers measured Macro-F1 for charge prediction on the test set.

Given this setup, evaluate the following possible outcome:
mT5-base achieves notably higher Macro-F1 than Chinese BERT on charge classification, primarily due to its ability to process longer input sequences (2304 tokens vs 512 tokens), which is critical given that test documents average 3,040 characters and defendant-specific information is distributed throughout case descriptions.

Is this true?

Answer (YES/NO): YES